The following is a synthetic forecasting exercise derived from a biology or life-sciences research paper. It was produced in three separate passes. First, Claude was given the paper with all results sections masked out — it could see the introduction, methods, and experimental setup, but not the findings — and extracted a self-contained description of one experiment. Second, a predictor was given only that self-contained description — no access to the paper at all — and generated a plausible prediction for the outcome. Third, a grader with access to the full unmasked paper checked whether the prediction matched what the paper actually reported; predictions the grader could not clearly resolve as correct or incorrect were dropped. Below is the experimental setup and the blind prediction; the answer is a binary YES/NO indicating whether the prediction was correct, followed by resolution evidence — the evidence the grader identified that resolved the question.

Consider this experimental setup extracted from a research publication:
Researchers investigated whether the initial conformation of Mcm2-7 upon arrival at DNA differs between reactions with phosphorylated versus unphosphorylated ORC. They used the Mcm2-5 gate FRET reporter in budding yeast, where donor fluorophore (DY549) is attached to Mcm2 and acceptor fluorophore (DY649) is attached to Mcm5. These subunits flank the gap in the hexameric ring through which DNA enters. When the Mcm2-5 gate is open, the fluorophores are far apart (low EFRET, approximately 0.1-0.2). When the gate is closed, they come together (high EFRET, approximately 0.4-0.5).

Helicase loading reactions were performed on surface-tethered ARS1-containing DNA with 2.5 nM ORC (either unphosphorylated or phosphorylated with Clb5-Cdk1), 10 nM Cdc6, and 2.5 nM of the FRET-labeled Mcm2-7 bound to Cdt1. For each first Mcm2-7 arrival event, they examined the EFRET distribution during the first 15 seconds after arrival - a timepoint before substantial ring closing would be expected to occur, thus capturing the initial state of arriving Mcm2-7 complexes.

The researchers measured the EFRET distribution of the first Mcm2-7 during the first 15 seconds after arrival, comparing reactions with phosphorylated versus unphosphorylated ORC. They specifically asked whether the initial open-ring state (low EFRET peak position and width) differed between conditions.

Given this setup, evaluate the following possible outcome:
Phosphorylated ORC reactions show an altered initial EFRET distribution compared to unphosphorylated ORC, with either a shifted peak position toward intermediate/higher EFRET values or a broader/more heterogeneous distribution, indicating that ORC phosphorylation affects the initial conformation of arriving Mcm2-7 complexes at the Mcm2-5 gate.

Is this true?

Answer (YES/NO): NO